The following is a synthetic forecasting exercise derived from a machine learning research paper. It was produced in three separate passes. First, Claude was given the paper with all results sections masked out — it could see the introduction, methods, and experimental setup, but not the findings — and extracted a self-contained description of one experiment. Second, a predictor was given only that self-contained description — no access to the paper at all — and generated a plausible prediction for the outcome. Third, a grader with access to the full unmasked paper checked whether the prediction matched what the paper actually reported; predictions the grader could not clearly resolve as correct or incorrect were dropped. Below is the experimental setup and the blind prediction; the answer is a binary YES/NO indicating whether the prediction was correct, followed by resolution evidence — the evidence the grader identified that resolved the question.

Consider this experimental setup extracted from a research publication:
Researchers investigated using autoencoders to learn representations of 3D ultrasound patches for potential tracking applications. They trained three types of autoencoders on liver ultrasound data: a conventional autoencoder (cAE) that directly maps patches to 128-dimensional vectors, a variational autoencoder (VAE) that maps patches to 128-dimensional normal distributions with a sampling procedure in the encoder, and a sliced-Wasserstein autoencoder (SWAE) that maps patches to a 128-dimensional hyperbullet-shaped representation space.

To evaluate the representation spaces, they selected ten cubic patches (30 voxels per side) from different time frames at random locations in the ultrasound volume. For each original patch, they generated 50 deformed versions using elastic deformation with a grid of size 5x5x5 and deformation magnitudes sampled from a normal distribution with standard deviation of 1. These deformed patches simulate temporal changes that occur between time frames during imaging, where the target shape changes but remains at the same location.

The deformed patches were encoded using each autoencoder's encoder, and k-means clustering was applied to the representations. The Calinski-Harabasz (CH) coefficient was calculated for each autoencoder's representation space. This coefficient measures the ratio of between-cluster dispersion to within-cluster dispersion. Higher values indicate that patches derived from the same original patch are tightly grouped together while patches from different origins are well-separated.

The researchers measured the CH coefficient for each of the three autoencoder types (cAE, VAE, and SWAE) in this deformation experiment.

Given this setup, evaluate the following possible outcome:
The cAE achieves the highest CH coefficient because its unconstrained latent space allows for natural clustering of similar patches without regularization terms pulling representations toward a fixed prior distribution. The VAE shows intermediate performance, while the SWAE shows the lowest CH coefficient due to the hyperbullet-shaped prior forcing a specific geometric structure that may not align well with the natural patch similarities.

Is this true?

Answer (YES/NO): NO